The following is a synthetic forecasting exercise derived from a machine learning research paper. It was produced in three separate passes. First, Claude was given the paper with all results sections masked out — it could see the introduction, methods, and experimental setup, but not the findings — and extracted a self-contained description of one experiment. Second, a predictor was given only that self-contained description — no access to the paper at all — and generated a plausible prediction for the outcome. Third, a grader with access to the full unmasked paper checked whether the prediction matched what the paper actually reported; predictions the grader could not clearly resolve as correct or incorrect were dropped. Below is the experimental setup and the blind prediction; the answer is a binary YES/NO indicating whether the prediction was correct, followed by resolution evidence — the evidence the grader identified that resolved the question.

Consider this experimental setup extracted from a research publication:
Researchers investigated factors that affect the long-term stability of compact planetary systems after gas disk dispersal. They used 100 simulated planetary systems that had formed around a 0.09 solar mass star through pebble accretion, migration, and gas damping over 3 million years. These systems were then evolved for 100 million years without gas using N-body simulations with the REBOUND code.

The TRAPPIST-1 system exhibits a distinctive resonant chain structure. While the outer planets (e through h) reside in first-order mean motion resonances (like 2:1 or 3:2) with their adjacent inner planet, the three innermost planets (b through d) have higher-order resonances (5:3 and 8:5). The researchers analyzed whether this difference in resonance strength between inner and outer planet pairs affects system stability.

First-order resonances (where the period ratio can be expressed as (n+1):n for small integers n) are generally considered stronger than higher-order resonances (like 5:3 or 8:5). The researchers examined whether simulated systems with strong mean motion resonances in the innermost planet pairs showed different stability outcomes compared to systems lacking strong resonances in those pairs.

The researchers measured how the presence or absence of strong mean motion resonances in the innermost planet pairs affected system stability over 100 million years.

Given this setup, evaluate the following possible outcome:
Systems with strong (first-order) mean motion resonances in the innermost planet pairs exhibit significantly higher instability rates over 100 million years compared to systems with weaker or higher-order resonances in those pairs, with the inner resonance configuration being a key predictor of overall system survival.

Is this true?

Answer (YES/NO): NO